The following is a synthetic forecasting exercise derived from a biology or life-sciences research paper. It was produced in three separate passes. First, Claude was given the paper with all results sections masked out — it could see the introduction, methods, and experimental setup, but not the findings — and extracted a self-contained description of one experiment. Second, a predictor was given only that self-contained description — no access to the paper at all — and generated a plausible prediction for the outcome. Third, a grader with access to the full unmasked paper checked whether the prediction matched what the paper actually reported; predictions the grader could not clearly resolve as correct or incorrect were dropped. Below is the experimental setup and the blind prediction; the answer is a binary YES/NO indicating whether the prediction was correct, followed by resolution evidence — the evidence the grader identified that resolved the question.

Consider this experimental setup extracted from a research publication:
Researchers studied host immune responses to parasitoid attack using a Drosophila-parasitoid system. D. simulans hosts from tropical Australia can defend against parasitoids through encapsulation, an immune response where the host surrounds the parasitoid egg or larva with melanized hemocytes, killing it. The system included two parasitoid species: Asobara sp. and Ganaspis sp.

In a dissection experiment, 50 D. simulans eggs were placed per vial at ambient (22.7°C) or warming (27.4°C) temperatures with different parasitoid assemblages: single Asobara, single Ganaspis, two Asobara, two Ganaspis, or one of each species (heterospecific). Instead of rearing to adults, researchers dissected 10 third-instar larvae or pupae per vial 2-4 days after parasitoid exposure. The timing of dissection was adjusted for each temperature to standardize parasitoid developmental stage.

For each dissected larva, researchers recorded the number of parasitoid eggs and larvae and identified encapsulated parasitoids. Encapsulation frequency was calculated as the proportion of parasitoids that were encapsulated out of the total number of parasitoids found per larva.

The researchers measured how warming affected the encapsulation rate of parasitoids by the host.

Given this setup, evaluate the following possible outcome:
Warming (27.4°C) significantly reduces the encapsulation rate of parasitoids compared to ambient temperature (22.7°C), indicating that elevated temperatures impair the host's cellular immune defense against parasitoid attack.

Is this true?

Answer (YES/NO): NO